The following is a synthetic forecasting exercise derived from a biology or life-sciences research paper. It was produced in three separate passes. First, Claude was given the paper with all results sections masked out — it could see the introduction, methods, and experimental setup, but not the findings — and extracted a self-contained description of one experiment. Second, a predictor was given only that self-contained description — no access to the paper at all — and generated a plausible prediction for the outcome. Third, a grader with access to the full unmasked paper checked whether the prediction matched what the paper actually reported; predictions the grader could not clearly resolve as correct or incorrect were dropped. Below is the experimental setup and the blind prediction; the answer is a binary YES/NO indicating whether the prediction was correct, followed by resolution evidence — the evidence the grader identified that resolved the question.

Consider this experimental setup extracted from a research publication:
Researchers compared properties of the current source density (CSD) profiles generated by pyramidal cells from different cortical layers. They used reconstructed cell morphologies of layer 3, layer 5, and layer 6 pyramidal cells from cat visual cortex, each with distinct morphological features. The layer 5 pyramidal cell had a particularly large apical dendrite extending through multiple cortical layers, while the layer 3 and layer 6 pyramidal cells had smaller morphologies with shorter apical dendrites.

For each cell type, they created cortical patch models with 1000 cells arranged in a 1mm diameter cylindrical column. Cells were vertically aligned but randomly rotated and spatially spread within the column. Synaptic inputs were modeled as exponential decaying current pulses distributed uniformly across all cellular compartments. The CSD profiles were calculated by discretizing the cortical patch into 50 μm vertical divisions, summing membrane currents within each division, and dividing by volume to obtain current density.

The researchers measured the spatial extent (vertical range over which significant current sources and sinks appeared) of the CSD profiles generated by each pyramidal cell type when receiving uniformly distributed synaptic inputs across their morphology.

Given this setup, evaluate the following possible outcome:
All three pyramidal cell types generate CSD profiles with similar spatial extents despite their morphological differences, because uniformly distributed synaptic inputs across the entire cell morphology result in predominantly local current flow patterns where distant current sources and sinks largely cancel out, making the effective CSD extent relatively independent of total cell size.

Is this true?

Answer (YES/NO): NO